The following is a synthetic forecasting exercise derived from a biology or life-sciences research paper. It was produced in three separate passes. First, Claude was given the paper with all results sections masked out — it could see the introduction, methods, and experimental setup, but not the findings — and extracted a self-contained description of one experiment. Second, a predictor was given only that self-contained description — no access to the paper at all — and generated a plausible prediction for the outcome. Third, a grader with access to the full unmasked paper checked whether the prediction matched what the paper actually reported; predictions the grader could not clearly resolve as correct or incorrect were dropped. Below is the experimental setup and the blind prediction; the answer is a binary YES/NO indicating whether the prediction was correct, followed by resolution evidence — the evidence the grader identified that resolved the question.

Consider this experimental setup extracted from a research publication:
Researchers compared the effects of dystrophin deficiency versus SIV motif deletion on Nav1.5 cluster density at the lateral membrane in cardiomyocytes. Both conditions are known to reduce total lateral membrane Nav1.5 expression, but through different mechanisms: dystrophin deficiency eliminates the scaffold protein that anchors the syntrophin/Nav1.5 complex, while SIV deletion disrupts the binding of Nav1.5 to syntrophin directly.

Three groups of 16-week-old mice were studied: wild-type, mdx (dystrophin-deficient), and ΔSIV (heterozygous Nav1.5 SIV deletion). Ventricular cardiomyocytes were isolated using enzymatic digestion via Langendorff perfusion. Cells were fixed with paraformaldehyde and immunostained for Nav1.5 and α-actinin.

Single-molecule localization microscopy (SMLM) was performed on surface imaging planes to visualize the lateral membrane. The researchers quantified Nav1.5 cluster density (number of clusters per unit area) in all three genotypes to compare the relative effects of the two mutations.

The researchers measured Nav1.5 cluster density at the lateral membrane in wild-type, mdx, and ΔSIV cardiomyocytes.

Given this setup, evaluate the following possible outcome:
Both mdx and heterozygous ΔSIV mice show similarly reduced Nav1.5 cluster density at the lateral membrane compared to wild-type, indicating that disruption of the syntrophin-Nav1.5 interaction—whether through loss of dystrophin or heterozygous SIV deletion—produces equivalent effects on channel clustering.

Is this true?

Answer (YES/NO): YES